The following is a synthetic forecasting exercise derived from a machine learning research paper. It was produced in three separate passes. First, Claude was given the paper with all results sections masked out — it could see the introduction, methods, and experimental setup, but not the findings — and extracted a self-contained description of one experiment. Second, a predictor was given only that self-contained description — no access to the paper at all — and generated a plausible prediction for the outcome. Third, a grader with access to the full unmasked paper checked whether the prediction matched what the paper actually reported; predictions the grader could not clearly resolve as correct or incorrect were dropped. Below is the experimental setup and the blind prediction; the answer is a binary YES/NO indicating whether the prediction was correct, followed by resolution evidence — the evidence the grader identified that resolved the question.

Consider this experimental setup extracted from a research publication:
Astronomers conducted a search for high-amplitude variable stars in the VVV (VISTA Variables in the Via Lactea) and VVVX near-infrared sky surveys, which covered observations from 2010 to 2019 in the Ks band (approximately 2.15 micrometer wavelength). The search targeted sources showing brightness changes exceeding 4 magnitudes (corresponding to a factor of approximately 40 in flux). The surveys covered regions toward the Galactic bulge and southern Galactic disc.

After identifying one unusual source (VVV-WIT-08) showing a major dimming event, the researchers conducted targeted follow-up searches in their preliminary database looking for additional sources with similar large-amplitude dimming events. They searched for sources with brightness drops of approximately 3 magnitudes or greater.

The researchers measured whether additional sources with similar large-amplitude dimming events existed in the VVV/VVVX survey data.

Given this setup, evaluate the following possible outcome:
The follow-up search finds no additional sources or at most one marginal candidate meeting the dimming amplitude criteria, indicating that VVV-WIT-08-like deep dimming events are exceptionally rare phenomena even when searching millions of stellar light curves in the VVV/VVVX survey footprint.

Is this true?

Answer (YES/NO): NO